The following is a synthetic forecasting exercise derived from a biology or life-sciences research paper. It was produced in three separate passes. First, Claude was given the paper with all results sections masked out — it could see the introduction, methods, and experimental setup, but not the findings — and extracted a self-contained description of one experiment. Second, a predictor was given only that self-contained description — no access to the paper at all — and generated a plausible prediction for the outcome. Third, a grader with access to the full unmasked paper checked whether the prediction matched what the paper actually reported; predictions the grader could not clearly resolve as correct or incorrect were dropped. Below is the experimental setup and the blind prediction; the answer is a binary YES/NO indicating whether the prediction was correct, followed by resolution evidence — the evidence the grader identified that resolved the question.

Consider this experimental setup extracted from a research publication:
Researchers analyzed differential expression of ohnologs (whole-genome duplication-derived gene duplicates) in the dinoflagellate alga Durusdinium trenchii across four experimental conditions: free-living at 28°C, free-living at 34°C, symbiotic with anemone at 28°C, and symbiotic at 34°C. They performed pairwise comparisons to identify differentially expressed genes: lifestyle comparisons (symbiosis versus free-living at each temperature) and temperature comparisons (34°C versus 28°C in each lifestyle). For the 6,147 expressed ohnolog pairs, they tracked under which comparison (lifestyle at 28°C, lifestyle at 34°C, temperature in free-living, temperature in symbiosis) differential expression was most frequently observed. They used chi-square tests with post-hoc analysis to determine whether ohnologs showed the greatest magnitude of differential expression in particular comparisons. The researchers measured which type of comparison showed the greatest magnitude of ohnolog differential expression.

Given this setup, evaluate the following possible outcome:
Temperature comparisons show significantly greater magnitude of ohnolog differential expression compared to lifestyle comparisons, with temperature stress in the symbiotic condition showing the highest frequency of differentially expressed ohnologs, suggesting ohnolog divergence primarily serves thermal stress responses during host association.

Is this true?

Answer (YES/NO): NO